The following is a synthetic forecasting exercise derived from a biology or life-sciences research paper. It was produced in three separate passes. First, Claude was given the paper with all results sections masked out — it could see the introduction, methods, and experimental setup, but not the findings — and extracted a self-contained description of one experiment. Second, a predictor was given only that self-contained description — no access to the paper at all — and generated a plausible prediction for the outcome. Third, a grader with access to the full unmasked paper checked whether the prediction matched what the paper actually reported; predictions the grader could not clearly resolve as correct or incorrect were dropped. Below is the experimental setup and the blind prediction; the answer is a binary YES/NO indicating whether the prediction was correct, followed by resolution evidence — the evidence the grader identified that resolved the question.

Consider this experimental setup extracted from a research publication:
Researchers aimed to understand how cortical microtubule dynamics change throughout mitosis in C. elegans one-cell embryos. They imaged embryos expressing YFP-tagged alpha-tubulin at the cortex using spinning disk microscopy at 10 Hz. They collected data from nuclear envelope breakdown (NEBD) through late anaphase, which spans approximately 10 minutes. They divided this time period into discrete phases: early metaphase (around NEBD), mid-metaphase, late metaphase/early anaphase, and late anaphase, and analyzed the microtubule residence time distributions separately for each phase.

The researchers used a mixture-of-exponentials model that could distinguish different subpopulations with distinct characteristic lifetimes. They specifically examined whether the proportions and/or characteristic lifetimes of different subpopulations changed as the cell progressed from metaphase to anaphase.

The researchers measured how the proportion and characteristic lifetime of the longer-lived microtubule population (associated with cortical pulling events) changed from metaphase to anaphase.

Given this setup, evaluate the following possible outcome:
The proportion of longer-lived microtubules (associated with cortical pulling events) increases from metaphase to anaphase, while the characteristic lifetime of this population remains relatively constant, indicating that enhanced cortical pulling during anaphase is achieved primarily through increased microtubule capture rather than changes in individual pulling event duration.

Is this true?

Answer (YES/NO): NO